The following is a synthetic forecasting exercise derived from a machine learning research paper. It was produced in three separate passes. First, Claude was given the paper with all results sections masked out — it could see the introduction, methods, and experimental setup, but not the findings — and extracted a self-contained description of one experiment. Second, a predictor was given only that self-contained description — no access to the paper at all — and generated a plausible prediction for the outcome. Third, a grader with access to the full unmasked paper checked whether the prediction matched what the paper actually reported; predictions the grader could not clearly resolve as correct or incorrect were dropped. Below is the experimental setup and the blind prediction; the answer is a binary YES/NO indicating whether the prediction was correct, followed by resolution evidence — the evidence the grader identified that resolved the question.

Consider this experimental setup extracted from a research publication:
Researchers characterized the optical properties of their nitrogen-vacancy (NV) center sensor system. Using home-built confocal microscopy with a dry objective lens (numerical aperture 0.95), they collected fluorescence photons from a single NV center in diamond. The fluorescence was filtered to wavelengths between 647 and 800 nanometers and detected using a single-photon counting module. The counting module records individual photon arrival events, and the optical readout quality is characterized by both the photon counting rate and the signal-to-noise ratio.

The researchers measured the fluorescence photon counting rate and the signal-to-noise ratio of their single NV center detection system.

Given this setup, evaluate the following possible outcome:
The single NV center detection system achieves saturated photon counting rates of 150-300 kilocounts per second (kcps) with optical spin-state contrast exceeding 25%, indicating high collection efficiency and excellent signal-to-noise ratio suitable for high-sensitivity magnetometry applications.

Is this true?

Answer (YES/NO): NO